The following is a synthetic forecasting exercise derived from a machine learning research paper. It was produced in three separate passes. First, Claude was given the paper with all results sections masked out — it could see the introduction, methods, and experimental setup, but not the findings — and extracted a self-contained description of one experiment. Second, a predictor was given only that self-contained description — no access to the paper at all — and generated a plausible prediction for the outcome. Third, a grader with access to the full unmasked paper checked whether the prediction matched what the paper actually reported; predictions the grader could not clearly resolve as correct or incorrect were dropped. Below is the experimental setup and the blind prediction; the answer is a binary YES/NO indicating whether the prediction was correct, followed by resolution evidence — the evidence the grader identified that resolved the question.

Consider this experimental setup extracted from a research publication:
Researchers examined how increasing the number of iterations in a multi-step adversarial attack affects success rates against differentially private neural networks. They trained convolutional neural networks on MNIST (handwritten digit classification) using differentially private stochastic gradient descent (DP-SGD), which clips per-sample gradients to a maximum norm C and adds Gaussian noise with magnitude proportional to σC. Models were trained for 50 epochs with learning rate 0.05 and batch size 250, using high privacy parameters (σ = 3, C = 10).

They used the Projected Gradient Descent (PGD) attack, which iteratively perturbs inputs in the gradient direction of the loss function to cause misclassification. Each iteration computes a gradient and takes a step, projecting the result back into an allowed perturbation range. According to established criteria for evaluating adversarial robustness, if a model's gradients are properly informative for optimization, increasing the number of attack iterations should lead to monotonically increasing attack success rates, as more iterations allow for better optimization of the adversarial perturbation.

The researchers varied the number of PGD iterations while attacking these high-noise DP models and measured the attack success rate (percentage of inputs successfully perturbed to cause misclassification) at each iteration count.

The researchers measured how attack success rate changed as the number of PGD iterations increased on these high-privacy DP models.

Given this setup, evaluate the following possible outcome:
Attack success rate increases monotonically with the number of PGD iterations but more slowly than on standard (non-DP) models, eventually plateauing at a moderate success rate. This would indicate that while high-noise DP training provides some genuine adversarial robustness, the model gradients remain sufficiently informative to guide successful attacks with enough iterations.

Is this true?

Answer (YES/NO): NO